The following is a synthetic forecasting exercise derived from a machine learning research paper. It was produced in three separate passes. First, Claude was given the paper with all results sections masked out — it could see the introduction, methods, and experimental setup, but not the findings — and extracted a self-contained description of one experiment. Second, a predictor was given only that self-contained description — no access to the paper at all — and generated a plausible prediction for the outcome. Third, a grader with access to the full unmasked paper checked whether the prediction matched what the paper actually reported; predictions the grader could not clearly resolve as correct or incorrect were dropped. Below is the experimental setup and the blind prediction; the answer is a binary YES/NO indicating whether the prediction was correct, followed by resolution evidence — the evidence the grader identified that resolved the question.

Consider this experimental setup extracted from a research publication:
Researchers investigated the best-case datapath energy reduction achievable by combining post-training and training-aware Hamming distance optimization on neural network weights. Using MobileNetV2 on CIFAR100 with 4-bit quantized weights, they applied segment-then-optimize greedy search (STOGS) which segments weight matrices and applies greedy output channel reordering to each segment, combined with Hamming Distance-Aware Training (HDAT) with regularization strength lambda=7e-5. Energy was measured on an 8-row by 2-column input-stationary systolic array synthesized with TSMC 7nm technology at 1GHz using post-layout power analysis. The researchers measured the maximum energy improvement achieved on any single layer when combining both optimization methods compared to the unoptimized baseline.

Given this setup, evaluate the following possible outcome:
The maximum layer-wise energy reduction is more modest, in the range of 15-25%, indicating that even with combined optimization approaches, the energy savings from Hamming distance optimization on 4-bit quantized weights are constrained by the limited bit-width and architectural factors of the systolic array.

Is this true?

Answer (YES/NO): NO